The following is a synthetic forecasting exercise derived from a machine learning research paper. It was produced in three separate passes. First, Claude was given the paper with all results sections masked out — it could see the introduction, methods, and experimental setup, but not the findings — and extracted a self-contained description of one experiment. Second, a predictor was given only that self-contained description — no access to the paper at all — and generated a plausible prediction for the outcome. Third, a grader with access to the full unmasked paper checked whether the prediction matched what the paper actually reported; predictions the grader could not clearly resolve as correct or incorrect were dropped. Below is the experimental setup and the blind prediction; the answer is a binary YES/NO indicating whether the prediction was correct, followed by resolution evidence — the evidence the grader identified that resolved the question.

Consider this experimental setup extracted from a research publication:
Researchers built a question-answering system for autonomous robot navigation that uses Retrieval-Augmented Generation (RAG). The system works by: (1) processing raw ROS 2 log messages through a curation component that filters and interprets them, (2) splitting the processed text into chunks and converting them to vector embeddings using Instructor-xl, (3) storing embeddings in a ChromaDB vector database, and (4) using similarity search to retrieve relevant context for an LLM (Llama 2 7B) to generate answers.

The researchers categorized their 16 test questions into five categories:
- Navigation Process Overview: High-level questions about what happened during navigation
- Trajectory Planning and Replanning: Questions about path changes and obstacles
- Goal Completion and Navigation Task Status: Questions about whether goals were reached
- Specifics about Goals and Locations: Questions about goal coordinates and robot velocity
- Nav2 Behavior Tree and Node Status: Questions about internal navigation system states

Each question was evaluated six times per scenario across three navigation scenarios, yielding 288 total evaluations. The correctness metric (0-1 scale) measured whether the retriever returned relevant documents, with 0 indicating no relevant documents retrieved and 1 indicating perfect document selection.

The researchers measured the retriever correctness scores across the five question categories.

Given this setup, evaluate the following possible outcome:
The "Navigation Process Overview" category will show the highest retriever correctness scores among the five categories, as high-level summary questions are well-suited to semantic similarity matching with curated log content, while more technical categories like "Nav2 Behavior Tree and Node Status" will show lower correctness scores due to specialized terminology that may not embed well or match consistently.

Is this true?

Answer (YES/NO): NO